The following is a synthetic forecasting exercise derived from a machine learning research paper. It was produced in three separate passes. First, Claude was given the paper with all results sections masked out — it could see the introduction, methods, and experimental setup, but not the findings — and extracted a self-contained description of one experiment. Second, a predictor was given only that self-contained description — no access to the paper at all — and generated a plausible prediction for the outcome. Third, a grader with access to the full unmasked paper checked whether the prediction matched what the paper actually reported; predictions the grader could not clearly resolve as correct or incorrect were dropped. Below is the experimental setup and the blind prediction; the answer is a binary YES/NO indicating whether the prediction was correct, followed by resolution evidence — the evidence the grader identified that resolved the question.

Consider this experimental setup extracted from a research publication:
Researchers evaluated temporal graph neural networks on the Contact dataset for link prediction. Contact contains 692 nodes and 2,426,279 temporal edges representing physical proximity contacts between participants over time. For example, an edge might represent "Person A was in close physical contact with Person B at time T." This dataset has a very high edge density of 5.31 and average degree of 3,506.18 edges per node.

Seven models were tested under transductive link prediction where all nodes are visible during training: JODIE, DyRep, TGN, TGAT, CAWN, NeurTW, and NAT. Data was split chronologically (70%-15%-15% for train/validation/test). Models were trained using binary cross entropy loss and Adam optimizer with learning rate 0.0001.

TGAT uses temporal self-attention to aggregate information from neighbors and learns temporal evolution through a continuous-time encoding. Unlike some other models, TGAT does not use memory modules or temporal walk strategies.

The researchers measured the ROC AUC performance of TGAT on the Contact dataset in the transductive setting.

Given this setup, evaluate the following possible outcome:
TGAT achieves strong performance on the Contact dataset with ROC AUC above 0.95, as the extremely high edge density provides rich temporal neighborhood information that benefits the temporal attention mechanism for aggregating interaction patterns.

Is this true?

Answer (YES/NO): NO